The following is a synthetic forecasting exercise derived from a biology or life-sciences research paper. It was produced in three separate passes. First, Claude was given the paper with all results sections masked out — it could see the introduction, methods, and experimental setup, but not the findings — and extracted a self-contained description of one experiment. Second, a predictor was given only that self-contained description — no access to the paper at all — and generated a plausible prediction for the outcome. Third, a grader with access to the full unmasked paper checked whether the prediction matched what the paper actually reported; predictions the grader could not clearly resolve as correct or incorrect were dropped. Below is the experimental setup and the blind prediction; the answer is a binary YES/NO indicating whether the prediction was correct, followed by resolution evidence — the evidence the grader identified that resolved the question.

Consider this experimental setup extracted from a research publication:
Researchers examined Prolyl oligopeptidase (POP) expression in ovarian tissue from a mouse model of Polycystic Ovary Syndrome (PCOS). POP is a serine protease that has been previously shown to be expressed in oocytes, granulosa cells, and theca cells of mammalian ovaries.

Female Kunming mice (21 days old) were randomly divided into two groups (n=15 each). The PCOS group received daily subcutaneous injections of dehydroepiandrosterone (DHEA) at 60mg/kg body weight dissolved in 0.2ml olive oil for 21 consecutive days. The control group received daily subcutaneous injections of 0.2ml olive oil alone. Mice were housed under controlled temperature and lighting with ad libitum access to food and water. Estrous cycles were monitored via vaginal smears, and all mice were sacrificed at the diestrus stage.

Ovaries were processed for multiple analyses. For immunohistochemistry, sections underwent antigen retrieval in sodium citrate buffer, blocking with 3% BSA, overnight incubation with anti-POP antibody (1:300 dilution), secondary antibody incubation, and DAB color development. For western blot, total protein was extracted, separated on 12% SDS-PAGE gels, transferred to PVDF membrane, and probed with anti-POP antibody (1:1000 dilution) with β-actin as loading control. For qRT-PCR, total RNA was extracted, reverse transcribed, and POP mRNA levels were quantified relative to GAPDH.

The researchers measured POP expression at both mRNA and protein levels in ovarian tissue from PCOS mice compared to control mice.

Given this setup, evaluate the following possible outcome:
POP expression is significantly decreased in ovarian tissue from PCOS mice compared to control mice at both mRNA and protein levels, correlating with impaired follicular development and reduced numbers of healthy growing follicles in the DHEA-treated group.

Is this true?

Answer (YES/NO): YES